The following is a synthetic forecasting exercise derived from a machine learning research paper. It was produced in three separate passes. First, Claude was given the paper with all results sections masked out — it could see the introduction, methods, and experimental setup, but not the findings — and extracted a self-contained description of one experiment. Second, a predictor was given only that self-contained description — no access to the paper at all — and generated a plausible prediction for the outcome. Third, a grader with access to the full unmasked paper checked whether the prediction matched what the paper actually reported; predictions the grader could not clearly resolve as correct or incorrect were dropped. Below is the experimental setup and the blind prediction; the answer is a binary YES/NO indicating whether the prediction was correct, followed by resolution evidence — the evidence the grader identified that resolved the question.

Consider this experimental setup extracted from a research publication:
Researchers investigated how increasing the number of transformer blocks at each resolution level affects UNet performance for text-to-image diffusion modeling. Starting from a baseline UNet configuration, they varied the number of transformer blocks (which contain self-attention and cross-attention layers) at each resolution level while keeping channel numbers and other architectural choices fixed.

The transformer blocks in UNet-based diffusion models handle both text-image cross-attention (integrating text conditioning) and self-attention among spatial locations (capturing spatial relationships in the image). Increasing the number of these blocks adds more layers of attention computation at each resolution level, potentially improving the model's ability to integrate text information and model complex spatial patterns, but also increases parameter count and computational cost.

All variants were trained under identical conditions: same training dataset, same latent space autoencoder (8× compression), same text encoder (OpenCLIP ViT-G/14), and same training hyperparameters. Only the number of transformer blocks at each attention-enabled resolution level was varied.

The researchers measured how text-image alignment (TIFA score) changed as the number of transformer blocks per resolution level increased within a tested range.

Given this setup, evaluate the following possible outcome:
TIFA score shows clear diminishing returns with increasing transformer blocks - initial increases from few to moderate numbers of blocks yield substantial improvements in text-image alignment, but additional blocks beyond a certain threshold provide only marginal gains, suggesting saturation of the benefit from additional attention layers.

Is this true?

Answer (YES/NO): YES